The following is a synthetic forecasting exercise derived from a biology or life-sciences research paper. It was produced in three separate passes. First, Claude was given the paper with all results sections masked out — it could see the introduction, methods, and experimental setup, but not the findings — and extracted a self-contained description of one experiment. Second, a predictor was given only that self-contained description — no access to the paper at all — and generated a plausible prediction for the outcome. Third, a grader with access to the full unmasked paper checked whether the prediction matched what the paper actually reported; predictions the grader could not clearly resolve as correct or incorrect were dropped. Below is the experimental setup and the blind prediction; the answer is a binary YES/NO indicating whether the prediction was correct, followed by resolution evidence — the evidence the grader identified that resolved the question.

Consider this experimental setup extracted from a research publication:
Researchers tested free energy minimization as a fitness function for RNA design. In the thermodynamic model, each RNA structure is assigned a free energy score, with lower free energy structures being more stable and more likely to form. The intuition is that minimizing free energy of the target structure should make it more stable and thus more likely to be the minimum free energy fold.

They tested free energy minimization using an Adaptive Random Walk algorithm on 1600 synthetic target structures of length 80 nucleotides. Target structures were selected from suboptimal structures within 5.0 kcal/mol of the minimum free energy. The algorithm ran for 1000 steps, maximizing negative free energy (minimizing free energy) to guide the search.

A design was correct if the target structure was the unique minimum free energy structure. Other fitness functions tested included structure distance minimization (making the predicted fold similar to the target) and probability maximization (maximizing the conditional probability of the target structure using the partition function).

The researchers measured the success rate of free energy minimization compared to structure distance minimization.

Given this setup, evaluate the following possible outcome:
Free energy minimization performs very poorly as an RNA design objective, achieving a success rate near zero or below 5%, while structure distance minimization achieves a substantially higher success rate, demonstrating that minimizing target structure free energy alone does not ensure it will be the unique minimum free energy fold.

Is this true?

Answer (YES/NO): NO